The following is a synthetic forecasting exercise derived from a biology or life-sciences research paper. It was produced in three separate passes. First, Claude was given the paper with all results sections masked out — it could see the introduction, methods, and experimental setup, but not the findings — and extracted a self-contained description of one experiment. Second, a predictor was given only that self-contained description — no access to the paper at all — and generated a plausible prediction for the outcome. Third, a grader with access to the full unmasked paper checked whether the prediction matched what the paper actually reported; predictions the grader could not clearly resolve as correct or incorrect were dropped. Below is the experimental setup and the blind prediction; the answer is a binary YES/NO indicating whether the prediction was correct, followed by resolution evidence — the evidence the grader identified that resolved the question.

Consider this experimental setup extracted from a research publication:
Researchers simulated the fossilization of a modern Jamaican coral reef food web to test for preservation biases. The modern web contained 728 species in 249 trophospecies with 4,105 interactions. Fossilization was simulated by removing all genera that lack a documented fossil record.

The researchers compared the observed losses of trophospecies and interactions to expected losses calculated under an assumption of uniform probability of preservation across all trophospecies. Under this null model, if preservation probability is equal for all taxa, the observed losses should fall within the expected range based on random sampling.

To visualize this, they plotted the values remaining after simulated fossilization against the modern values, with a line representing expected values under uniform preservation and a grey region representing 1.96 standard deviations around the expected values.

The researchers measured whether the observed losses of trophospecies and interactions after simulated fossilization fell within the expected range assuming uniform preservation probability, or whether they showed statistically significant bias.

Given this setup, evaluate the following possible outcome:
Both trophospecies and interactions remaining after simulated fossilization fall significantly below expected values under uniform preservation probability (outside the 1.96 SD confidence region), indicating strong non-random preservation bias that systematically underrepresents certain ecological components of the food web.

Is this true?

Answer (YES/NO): NO